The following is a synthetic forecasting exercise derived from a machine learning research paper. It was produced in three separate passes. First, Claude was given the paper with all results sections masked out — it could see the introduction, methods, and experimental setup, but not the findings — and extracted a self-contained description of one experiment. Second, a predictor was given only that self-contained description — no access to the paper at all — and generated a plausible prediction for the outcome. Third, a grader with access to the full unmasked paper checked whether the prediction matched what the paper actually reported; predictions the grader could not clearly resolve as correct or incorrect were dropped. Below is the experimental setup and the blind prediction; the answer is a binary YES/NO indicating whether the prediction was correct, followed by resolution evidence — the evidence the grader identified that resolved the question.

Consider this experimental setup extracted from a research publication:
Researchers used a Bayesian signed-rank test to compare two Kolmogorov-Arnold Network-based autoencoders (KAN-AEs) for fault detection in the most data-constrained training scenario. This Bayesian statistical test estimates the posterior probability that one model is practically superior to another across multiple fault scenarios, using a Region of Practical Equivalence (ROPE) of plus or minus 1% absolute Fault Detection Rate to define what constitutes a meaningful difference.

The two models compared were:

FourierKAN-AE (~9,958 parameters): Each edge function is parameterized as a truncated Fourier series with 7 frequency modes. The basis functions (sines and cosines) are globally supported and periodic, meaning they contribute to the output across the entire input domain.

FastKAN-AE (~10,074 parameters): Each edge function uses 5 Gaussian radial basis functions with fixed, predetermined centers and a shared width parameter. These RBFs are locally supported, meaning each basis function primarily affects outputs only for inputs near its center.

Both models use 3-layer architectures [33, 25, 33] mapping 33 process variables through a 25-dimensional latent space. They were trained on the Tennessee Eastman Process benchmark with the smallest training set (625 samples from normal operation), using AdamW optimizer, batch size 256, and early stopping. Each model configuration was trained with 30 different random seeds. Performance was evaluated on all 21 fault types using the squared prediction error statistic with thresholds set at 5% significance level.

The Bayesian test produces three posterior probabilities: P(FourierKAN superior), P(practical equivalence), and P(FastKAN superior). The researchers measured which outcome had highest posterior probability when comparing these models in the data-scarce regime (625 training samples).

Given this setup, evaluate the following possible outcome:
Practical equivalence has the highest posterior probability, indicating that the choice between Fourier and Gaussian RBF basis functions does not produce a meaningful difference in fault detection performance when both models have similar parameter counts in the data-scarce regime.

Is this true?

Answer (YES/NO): NO